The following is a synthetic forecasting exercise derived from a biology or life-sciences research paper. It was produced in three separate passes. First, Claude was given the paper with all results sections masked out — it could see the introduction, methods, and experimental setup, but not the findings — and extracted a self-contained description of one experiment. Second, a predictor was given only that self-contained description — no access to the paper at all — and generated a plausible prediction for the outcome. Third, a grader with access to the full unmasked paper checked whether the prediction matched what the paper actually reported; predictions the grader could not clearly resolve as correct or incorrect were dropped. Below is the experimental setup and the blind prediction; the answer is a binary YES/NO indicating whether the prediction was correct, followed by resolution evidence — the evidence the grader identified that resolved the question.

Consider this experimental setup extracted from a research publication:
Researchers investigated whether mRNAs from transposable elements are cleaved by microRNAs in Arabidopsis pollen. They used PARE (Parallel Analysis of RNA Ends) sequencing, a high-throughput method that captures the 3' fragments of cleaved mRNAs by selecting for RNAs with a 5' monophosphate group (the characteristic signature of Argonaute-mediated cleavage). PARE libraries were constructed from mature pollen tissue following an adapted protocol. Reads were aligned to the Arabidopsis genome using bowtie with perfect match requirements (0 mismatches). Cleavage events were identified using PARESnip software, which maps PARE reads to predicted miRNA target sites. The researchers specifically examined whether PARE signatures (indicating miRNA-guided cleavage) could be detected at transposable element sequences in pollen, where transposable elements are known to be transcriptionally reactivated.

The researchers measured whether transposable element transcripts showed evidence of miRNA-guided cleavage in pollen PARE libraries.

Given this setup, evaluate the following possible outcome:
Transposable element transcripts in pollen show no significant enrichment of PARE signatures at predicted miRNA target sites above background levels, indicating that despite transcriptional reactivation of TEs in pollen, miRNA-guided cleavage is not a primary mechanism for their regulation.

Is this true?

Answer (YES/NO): NO